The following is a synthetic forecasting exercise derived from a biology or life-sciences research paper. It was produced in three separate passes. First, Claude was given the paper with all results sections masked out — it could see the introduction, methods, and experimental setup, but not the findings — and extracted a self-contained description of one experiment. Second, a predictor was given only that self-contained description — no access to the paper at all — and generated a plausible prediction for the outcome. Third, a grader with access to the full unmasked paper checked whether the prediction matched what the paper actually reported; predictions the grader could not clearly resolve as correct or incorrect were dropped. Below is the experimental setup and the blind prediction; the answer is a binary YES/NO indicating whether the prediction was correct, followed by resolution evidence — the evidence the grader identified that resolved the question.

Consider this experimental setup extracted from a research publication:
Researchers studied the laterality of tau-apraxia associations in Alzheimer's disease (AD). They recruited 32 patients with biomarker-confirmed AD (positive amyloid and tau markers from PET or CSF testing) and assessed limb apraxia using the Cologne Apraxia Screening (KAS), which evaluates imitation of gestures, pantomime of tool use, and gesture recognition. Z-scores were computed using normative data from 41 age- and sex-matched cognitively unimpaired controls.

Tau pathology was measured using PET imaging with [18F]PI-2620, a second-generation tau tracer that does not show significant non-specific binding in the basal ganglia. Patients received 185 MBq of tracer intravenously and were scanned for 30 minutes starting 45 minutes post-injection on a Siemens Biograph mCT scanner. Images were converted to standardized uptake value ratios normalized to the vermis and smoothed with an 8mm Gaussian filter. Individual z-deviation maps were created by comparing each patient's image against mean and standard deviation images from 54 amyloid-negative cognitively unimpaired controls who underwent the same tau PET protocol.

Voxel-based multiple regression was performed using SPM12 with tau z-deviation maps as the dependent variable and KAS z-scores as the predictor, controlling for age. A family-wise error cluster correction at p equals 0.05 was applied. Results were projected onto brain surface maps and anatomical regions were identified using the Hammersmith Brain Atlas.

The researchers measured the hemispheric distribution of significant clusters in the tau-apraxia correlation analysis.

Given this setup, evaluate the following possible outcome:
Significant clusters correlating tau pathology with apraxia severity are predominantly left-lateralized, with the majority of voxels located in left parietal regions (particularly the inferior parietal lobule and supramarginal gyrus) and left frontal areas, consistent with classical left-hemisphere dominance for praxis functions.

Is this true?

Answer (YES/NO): NO